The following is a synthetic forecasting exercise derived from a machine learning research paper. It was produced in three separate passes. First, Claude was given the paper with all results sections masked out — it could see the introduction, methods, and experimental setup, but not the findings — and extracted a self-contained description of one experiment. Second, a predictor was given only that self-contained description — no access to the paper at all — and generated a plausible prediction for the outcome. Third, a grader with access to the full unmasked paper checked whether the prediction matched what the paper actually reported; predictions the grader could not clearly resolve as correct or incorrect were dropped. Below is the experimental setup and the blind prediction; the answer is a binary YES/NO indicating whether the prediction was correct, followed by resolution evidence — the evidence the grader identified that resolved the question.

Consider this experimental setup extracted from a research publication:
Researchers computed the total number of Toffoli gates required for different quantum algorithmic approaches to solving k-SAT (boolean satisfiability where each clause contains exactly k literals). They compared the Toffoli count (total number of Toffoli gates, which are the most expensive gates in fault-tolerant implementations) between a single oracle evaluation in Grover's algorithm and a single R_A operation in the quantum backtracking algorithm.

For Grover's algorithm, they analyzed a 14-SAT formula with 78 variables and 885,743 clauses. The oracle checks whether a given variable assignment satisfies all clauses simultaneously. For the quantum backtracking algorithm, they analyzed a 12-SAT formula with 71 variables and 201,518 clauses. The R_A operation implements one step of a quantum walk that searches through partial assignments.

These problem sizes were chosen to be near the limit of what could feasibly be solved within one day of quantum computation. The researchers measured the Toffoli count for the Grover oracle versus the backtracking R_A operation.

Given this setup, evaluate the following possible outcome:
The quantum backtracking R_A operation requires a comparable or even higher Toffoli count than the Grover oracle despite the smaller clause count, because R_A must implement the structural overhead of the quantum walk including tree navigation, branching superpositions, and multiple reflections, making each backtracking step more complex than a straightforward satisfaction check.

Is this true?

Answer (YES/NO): YES